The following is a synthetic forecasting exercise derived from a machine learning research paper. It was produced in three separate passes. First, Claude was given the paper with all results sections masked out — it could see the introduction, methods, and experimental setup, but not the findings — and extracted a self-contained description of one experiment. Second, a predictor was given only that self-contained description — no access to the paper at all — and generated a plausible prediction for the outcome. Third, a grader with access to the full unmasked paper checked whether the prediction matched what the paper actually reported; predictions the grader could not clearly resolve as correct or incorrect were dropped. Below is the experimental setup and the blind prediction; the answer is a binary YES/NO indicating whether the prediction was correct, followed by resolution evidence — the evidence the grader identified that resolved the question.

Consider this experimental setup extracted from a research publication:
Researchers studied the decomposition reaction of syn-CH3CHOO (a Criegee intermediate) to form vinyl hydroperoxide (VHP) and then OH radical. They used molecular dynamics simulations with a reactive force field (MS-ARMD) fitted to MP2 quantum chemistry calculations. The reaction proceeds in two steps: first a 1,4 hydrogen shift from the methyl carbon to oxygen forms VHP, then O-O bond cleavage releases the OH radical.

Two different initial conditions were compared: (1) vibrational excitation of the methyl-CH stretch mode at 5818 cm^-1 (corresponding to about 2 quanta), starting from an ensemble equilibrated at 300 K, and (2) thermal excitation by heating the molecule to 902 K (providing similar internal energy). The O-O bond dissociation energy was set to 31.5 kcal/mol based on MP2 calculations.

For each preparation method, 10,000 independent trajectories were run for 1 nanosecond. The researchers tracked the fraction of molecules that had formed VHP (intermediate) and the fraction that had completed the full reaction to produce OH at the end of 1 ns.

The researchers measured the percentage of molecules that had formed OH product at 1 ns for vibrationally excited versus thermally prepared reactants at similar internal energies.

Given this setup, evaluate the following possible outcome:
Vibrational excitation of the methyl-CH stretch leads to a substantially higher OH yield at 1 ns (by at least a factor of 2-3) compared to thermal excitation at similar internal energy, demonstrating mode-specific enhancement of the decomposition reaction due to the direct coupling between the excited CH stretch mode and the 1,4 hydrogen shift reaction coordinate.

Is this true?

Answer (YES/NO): NO